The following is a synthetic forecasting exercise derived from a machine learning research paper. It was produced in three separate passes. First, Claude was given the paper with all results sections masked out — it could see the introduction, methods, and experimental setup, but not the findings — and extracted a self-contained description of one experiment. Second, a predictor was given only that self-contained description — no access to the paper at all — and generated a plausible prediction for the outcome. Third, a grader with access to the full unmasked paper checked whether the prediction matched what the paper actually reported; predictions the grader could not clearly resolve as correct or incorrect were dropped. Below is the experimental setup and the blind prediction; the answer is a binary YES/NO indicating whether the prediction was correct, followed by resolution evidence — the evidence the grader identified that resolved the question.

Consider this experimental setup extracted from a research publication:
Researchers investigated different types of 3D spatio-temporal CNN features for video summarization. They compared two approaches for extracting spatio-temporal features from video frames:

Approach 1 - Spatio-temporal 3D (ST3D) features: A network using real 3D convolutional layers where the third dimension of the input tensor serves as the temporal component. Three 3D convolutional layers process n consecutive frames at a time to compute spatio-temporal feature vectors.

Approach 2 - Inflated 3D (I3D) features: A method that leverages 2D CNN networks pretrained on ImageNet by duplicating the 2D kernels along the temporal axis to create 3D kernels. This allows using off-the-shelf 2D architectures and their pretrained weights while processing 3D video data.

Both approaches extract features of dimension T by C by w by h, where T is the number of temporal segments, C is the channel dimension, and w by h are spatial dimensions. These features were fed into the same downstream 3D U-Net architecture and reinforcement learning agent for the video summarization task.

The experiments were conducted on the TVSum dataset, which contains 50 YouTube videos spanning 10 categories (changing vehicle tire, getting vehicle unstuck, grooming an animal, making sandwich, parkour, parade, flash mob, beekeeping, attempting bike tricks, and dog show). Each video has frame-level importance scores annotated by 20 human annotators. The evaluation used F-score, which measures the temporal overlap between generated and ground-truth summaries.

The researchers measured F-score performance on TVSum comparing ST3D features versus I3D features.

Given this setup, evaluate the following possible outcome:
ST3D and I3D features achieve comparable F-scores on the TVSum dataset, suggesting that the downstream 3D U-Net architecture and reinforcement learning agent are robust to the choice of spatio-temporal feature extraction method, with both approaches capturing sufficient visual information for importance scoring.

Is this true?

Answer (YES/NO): NO